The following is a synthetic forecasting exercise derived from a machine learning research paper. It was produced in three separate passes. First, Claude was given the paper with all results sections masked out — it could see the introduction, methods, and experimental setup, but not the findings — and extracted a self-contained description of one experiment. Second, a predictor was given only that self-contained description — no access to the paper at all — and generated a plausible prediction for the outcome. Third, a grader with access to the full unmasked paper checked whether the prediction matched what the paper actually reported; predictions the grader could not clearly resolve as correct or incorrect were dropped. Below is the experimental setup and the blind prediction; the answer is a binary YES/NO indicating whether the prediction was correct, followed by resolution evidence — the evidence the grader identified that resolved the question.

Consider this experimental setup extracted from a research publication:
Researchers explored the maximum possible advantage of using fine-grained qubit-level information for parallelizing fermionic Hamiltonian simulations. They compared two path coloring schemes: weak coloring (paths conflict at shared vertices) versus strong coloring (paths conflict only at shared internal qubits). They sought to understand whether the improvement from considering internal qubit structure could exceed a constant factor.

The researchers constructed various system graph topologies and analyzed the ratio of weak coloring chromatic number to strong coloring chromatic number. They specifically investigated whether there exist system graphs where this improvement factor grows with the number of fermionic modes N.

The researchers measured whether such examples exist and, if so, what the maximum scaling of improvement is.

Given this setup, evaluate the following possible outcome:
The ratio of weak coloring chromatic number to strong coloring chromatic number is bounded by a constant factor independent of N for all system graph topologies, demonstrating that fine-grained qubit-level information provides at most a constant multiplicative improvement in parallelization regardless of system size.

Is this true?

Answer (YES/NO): NO